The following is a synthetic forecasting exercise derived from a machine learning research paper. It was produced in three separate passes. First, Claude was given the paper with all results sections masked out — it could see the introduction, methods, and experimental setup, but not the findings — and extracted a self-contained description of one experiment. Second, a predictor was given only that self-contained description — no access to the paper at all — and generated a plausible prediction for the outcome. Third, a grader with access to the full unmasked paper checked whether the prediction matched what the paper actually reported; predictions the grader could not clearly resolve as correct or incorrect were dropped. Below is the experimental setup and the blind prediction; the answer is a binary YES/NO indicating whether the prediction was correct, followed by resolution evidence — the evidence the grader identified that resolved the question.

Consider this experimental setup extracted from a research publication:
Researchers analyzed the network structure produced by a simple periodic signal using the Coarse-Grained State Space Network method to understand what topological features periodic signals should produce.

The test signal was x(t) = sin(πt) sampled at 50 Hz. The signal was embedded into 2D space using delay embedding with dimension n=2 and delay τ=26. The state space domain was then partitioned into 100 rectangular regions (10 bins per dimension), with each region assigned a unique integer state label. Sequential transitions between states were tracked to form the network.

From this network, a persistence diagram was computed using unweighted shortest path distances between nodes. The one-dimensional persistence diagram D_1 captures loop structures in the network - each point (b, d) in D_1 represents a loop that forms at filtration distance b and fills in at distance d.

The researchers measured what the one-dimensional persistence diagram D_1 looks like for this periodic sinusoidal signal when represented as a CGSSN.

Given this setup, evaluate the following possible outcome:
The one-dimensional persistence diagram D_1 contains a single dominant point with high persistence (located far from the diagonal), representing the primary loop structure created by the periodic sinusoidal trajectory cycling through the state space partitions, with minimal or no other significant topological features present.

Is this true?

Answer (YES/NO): YES